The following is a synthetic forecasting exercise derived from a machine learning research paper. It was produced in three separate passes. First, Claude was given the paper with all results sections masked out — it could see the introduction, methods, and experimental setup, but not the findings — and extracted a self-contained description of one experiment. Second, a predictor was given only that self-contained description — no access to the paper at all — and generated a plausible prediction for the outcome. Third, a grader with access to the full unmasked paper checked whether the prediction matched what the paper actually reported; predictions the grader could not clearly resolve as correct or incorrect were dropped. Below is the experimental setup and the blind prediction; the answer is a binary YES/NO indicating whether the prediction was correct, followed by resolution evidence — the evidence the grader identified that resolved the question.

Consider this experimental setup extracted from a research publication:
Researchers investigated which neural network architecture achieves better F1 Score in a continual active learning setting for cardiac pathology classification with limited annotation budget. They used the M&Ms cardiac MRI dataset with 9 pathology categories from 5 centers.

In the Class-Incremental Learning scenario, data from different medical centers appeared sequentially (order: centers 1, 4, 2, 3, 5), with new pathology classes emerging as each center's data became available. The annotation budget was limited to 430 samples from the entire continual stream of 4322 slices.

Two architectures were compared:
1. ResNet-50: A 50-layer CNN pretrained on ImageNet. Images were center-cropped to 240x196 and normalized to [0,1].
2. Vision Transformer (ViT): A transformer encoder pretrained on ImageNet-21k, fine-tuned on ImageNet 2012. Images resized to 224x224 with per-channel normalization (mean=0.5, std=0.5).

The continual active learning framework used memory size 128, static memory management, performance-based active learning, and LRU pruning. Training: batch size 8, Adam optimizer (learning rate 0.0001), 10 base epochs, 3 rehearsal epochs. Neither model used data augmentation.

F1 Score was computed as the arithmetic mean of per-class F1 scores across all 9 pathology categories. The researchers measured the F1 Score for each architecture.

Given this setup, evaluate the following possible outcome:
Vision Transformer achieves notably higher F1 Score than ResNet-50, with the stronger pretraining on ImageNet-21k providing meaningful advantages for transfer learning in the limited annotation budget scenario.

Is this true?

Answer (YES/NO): NO